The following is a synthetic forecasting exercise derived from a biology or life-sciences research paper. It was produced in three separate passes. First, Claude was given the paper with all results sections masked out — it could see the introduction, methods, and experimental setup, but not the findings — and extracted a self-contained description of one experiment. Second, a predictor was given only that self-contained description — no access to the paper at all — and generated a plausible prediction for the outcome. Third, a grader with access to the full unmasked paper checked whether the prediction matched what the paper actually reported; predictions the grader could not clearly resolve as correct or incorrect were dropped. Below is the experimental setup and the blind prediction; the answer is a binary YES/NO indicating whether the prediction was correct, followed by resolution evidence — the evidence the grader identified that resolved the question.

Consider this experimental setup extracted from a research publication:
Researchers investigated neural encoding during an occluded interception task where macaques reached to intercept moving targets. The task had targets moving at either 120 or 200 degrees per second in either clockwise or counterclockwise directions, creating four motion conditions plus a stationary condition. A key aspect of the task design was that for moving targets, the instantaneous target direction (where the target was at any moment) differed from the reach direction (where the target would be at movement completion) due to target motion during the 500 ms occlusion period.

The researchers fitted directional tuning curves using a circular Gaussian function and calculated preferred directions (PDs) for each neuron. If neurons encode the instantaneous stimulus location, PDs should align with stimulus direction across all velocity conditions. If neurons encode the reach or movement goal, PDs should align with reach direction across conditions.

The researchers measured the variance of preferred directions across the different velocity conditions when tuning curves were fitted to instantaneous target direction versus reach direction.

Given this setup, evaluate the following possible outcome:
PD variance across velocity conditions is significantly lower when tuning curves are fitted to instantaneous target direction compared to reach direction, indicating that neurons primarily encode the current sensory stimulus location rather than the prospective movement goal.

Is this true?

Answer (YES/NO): NO